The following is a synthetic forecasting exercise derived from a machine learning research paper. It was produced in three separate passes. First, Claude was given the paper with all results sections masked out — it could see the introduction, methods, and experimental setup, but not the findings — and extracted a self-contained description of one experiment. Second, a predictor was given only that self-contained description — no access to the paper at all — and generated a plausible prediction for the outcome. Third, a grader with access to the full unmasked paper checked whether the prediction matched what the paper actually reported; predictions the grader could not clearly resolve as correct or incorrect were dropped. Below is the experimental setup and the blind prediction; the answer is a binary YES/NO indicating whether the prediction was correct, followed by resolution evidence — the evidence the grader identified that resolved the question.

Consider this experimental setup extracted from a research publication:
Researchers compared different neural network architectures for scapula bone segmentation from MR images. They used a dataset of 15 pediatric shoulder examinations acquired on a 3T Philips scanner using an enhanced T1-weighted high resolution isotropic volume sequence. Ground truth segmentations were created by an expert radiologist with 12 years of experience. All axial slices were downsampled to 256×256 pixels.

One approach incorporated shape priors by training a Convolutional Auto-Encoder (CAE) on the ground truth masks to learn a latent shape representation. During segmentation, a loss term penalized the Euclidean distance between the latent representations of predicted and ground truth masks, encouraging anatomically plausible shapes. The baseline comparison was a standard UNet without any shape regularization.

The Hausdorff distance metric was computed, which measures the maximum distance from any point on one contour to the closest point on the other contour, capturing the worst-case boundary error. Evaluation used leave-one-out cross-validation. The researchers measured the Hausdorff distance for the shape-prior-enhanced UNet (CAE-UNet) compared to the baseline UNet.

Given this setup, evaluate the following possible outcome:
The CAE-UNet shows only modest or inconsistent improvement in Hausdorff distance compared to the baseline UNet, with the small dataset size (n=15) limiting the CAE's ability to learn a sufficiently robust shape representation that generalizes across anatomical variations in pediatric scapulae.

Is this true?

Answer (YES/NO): NO